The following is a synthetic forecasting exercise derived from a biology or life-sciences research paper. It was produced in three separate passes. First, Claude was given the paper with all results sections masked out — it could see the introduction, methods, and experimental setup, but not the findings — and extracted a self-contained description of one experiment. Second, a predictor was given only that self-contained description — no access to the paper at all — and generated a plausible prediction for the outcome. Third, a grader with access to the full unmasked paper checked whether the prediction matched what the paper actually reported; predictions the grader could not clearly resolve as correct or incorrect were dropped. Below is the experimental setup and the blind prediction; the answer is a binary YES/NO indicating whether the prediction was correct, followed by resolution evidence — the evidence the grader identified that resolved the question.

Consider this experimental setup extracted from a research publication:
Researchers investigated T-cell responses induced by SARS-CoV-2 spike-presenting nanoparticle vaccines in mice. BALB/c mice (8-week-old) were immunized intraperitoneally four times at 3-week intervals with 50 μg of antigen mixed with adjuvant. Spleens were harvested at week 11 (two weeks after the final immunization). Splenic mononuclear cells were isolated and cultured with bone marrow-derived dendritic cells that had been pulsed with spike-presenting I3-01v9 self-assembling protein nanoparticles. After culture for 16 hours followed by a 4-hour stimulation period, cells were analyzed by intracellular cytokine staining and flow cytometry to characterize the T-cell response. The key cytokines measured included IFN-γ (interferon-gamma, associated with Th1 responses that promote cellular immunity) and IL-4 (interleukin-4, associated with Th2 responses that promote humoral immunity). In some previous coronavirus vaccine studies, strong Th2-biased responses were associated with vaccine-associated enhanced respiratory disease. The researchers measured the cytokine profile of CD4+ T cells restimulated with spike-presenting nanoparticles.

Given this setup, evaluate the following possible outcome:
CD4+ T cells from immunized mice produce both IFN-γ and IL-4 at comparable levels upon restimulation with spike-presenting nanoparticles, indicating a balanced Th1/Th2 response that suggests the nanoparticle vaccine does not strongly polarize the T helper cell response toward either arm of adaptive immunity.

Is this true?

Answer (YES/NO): NO